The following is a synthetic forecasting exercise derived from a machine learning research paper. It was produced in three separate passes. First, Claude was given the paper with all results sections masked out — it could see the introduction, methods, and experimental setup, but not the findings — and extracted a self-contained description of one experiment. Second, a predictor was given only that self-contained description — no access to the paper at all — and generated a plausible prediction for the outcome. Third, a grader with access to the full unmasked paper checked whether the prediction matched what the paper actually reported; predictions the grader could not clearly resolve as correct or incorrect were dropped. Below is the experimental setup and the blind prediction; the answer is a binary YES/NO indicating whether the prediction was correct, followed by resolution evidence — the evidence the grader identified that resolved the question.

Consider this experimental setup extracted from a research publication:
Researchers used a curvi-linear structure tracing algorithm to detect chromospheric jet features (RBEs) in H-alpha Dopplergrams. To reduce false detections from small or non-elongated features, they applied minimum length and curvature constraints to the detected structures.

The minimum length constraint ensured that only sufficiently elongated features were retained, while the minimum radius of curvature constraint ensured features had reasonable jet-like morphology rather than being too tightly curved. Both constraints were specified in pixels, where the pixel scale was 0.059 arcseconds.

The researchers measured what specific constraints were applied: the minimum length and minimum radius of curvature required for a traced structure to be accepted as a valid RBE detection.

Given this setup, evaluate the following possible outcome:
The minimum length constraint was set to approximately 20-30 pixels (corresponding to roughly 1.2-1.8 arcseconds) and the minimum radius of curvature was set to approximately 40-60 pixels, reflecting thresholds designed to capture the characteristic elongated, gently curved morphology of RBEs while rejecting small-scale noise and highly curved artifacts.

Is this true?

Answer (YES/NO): YES